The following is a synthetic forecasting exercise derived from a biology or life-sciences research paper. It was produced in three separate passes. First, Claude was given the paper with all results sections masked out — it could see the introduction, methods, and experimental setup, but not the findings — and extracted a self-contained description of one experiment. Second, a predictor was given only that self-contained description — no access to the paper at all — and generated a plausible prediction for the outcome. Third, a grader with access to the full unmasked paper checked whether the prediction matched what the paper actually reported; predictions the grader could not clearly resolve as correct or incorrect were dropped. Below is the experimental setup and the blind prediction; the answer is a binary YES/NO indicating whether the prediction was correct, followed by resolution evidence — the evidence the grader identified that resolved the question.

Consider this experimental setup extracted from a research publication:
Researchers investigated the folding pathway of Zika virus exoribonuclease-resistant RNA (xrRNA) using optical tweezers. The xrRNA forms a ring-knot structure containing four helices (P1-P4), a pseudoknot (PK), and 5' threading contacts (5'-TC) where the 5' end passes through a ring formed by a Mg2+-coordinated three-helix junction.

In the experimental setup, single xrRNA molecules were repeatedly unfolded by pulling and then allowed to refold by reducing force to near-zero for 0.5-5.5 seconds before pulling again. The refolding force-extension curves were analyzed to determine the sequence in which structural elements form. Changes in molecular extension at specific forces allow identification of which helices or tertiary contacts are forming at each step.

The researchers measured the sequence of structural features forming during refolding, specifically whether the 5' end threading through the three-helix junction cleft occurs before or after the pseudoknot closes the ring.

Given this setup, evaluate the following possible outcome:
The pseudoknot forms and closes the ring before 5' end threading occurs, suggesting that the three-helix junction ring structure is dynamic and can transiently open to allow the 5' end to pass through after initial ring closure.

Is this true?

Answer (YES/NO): NO